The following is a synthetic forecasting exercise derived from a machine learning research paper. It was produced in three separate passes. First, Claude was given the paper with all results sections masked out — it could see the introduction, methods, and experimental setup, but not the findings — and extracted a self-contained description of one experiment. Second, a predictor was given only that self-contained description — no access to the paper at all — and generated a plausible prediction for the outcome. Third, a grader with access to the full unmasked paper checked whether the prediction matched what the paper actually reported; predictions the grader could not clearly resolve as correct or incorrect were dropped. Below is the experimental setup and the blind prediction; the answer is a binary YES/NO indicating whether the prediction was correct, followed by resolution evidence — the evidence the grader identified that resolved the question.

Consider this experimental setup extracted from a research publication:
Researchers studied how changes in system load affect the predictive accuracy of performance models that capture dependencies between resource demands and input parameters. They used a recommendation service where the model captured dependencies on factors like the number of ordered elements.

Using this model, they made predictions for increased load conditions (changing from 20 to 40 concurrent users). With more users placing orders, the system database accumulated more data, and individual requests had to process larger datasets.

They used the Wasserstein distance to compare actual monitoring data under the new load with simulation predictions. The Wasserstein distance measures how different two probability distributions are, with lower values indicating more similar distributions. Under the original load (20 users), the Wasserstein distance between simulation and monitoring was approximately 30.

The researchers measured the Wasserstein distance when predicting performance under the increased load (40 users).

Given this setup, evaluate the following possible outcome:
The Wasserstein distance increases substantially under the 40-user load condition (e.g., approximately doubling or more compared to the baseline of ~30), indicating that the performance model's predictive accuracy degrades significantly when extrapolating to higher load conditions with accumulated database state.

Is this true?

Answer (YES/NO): NO